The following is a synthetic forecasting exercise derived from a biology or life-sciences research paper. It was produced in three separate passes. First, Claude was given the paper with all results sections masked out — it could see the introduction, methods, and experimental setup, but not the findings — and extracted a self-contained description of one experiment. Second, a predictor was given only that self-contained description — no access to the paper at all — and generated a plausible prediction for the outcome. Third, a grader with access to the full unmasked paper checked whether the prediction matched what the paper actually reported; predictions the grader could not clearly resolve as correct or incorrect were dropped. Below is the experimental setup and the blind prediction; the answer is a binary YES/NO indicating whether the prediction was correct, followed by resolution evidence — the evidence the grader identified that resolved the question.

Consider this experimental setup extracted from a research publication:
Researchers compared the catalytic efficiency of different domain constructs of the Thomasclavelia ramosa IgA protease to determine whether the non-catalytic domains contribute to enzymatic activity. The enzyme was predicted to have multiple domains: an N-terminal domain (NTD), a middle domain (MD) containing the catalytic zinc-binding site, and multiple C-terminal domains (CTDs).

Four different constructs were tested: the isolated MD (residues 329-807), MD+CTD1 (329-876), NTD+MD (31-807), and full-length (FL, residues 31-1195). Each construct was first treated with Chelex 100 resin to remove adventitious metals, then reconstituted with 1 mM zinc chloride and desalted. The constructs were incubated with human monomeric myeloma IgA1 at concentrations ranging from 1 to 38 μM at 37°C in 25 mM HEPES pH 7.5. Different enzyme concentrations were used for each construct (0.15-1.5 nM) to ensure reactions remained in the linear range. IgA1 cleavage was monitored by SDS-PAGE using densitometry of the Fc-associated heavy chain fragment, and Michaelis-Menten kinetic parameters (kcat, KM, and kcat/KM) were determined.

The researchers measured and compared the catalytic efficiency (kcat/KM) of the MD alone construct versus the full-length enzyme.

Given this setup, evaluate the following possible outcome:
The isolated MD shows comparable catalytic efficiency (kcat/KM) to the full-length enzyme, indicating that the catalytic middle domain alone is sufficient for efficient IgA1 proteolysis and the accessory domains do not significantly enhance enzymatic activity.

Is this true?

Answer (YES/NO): NO